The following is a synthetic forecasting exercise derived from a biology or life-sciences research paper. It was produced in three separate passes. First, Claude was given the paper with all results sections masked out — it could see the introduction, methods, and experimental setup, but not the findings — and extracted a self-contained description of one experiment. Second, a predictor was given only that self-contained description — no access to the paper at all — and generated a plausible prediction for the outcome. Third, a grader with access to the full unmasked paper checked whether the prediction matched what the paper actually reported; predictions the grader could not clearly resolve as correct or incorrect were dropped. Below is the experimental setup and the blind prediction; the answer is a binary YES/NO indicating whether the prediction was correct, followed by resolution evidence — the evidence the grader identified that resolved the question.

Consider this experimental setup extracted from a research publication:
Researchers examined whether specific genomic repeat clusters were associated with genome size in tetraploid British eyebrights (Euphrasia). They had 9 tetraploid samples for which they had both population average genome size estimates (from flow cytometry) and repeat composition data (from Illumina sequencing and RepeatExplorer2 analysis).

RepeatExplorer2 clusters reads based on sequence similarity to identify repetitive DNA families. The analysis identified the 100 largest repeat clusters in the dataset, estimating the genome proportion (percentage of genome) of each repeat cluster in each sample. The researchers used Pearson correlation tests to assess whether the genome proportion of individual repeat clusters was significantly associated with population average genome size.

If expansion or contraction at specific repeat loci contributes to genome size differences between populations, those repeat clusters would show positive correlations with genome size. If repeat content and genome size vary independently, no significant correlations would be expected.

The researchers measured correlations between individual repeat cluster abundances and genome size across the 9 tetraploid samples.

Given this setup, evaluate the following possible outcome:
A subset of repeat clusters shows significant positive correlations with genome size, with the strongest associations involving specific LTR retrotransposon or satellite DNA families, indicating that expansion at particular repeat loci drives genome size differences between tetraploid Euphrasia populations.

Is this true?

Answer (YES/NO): NO